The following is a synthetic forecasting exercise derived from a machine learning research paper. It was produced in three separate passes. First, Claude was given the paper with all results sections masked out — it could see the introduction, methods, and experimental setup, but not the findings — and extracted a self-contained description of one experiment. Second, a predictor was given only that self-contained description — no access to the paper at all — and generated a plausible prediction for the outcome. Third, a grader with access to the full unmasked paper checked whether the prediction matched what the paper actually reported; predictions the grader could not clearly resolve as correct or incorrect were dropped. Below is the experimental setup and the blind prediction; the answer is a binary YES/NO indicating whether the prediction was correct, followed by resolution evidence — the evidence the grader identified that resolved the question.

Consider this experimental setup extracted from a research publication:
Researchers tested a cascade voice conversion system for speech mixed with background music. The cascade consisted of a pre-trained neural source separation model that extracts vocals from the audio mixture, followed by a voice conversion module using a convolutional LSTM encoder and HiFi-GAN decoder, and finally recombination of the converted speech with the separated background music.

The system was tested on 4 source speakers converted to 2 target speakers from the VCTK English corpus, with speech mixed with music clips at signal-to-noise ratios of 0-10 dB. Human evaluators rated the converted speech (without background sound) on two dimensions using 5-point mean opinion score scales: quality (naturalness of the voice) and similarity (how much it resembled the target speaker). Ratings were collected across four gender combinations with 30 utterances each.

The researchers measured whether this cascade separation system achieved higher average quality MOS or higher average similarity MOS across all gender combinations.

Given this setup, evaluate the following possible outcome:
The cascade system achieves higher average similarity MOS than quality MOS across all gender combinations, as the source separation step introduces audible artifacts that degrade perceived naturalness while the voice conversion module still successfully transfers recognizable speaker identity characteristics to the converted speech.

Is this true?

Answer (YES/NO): YES